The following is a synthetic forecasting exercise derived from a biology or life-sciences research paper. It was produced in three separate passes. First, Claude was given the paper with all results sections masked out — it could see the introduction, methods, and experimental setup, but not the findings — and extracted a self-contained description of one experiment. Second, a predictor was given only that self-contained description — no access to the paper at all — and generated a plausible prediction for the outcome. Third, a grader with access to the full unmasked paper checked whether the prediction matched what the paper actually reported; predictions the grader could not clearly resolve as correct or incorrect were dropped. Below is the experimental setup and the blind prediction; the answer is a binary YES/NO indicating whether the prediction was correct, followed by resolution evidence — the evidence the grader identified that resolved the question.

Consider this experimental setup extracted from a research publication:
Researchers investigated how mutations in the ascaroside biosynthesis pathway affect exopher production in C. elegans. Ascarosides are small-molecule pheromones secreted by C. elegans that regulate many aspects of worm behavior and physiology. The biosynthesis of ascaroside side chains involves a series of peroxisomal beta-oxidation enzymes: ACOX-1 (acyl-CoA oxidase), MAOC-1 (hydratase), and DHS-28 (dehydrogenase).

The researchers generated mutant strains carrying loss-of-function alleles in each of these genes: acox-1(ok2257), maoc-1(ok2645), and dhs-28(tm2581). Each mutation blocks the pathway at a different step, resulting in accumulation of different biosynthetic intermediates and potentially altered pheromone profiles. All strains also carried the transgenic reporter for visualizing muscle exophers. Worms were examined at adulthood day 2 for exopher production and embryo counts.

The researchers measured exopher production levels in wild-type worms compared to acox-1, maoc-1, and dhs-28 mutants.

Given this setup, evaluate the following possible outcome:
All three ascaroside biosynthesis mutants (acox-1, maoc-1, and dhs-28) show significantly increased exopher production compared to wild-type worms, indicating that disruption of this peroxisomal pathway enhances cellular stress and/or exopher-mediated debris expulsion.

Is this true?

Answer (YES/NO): NO